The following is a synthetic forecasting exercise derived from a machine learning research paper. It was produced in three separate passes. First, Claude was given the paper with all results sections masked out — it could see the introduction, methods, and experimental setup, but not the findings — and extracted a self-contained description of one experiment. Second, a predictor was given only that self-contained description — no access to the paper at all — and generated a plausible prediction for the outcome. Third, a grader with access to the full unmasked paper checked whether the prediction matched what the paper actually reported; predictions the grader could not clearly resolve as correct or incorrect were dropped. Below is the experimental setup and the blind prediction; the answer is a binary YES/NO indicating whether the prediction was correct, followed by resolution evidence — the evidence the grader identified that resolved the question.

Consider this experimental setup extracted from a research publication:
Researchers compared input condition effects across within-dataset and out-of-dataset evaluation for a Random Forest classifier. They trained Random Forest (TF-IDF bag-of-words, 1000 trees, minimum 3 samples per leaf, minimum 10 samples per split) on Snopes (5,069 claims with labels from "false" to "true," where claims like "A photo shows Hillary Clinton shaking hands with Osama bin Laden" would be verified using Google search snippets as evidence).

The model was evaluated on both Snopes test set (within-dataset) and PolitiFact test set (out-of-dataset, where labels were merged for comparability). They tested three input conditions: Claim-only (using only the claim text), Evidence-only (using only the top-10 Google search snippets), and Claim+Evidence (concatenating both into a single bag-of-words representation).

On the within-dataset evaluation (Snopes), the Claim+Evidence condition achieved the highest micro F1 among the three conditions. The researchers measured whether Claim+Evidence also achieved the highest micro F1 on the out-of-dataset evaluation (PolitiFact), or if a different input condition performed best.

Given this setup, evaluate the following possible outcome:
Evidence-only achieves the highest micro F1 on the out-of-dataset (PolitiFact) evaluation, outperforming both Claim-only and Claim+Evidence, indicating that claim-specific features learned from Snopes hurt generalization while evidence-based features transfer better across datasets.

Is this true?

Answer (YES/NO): NO